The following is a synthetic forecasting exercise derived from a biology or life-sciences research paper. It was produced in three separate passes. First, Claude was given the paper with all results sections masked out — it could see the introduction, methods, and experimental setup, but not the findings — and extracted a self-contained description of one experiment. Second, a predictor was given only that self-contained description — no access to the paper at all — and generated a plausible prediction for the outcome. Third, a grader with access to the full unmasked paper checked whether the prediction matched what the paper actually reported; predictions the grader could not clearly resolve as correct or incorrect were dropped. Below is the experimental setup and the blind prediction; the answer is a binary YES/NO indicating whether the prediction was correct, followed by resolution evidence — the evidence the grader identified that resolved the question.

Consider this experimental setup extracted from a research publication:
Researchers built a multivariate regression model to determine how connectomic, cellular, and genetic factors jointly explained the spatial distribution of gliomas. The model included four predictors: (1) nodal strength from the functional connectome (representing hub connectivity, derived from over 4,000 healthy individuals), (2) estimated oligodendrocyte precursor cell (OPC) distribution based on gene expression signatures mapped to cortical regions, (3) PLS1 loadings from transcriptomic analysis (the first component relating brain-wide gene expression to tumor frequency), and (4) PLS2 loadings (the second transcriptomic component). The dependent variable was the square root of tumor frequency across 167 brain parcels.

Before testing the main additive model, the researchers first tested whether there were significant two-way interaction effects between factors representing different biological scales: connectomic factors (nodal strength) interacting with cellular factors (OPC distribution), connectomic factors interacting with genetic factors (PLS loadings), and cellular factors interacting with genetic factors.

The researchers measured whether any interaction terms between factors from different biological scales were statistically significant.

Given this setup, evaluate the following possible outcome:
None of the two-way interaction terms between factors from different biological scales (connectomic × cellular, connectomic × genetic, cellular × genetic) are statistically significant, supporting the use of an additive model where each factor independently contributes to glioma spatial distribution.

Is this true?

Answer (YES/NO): YES